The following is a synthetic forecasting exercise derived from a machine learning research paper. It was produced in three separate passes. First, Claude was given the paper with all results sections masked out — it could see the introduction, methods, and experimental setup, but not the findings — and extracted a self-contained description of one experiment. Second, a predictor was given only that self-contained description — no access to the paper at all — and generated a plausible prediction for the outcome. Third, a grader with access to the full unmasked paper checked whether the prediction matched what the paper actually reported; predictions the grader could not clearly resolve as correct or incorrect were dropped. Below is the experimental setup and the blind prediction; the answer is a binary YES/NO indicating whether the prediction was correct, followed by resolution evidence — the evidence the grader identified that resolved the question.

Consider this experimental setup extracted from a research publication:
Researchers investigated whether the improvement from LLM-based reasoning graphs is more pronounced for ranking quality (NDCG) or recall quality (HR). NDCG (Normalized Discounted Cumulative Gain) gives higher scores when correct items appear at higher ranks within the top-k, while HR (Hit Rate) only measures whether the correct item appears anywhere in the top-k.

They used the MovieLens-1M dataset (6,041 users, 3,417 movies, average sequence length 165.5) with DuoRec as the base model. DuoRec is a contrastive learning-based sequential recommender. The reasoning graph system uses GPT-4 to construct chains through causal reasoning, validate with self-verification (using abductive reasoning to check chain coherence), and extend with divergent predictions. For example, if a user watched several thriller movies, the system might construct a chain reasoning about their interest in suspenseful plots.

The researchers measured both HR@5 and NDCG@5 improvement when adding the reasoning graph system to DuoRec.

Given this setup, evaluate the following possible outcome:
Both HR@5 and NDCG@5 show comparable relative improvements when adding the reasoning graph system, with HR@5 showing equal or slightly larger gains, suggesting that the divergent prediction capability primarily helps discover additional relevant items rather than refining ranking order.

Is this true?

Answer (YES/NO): NO